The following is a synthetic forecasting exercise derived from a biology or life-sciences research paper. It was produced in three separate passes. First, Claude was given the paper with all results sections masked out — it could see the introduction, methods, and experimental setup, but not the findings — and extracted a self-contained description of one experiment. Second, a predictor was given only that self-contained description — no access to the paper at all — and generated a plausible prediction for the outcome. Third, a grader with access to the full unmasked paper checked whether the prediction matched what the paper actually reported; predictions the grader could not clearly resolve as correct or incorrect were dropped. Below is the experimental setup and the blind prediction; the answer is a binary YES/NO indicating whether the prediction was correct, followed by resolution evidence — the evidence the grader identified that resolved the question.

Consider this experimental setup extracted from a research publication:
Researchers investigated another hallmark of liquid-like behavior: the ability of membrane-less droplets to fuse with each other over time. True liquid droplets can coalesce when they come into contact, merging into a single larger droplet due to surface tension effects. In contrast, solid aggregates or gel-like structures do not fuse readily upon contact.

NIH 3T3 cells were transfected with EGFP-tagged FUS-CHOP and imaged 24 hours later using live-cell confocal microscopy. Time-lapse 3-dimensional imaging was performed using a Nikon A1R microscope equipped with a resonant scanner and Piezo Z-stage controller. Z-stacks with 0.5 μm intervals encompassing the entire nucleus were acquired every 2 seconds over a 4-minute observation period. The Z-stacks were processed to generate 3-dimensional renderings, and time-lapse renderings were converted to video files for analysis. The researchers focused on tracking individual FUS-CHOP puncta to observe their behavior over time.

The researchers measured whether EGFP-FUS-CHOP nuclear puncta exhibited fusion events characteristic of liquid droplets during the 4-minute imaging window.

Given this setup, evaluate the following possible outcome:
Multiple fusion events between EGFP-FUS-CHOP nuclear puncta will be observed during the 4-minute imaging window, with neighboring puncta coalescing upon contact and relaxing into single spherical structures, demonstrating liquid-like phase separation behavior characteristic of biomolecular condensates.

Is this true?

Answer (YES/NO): YES